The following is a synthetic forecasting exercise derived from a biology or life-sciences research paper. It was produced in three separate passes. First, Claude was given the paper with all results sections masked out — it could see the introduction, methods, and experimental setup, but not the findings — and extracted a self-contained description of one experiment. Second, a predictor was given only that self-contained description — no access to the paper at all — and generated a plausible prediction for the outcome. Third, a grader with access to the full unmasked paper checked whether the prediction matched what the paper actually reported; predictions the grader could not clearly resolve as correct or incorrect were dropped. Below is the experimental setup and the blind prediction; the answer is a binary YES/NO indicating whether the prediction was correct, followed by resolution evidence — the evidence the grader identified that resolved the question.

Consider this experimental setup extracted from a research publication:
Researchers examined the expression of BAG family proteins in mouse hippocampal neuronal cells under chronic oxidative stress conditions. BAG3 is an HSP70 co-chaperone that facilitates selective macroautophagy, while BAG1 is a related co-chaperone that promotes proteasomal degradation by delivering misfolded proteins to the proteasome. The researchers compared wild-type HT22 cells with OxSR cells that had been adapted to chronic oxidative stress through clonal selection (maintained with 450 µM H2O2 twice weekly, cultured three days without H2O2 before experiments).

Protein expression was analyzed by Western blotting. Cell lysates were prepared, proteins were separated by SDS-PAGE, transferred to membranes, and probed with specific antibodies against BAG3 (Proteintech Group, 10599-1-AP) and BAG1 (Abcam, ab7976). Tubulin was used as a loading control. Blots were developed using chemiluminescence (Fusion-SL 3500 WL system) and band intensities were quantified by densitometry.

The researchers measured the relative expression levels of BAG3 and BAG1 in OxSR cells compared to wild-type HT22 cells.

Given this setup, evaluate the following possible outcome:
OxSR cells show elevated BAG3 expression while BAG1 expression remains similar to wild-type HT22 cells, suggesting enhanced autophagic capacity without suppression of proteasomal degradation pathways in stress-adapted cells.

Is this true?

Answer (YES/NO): NO